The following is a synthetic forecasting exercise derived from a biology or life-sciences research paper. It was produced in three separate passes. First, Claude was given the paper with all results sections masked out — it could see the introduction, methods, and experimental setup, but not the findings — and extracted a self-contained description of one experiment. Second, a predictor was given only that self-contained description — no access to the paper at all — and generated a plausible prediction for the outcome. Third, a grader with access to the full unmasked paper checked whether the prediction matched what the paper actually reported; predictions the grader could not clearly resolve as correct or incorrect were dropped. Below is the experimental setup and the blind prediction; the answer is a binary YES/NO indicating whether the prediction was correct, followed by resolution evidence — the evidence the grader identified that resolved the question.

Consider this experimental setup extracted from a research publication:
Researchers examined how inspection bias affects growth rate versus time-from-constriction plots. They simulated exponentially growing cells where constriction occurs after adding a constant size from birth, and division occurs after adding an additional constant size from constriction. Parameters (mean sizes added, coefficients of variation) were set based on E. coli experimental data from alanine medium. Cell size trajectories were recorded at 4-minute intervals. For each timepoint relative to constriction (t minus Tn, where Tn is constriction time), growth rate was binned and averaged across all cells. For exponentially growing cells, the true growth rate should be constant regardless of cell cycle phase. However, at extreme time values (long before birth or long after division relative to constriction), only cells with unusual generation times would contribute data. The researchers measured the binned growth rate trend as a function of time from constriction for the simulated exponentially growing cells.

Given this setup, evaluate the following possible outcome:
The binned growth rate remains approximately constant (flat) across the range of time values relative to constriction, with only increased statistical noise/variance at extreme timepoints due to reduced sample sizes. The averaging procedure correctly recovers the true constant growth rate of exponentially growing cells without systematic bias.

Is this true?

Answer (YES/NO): NO